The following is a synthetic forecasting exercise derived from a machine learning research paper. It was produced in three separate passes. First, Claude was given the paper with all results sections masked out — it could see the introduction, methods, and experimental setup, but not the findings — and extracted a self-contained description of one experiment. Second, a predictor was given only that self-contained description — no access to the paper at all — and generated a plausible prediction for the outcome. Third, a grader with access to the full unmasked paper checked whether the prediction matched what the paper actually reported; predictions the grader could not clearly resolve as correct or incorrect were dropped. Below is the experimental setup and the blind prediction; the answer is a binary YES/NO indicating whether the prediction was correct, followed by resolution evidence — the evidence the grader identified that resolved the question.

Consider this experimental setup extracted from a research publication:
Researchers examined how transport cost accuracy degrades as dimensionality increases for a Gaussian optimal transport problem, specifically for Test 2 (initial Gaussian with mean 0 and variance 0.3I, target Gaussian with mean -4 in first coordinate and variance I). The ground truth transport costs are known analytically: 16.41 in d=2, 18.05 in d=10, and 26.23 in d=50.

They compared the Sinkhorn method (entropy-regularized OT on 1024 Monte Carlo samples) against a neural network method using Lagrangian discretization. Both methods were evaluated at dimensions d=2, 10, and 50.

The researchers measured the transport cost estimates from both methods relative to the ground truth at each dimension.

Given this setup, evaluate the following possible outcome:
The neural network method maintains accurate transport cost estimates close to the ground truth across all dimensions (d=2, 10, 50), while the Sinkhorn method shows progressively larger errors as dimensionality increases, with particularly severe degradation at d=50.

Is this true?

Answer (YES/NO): YES